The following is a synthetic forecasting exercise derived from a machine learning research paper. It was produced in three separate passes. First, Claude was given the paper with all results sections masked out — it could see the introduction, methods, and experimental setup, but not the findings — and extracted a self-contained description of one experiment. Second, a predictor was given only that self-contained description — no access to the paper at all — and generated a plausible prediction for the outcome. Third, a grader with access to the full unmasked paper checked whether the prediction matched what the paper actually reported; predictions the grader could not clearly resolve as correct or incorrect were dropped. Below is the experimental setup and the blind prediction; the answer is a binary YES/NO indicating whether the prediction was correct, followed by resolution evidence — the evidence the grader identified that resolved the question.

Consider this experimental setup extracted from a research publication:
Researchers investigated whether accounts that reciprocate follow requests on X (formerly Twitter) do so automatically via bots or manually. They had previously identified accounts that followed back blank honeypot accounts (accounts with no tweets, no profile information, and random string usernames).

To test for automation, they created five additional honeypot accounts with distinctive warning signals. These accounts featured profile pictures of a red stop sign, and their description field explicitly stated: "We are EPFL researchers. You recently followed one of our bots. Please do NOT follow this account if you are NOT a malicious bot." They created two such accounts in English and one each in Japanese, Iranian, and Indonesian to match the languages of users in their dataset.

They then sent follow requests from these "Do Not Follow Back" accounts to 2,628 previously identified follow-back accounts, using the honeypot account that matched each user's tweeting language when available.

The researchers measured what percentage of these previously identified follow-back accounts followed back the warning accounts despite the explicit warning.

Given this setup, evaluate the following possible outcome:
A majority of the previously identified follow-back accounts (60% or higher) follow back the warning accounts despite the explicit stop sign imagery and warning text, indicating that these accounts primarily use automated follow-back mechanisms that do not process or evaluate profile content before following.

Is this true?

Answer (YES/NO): NO